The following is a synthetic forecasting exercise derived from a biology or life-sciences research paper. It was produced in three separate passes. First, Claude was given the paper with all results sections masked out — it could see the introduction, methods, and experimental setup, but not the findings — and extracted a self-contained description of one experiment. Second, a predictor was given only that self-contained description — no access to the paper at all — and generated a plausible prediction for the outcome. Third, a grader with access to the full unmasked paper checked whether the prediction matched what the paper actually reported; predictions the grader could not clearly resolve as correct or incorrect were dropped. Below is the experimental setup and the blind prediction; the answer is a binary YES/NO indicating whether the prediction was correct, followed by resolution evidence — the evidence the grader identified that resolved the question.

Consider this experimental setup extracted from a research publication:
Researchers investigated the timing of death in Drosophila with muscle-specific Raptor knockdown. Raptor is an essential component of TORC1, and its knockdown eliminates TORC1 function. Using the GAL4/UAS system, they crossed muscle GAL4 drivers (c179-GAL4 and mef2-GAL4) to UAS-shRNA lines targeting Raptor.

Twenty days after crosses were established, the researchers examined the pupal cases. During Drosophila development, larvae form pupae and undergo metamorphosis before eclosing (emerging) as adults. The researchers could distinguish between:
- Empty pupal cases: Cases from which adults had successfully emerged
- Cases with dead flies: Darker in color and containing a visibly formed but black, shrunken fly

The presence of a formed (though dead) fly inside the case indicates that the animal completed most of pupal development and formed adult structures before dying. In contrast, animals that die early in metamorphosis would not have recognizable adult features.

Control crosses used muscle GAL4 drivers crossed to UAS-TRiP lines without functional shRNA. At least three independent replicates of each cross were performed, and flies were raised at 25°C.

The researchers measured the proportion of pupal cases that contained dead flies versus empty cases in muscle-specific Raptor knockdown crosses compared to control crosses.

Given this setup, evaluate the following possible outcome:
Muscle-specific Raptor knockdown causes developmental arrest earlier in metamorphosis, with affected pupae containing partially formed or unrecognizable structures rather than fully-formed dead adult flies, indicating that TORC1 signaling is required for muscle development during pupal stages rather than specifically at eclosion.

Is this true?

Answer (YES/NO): NO